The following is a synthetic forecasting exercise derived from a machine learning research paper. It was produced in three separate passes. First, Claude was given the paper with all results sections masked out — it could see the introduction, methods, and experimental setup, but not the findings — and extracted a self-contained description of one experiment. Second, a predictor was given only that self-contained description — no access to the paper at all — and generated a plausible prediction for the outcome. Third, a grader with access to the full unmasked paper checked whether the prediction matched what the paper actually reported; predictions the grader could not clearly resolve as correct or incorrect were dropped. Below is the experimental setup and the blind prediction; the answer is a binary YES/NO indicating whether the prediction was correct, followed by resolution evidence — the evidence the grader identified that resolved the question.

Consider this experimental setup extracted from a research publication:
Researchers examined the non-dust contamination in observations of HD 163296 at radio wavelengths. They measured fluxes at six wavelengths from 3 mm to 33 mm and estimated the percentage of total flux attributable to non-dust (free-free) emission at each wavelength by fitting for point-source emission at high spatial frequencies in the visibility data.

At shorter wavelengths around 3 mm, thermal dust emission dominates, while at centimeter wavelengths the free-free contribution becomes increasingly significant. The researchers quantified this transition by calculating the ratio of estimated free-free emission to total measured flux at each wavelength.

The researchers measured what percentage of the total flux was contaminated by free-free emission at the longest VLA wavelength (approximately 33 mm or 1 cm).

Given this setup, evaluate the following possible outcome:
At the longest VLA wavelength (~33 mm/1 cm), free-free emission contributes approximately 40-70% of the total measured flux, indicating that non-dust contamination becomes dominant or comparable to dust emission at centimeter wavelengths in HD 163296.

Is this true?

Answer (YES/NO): YES